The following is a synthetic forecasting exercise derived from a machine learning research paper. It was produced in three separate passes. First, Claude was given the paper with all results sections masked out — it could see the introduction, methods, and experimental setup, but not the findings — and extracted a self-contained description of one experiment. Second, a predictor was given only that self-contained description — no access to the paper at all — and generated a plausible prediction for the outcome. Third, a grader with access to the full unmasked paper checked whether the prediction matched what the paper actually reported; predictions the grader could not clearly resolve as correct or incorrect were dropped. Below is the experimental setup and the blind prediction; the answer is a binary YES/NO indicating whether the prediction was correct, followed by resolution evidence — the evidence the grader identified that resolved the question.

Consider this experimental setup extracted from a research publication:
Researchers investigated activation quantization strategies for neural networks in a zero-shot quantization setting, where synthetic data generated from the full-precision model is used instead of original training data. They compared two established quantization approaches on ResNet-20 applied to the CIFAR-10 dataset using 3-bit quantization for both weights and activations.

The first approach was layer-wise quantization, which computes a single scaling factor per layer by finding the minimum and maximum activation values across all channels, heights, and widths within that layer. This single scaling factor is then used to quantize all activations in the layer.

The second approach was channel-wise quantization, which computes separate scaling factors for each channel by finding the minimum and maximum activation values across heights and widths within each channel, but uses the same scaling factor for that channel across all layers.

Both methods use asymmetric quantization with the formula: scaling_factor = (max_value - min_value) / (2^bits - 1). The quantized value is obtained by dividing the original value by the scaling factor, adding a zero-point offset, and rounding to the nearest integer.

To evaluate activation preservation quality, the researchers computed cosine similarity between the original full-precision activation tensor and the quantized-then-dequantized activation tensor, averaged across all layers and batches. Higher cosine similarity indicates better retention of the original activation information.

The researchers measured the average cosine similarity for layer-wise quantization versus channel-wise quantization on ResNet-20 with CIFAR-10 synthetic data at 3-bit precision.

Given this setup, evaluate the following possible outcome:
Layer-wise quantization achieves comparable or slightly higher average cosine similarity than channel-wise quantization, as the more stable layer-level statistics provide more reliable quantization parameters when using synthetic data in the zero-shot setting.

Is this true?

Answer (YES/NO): NO